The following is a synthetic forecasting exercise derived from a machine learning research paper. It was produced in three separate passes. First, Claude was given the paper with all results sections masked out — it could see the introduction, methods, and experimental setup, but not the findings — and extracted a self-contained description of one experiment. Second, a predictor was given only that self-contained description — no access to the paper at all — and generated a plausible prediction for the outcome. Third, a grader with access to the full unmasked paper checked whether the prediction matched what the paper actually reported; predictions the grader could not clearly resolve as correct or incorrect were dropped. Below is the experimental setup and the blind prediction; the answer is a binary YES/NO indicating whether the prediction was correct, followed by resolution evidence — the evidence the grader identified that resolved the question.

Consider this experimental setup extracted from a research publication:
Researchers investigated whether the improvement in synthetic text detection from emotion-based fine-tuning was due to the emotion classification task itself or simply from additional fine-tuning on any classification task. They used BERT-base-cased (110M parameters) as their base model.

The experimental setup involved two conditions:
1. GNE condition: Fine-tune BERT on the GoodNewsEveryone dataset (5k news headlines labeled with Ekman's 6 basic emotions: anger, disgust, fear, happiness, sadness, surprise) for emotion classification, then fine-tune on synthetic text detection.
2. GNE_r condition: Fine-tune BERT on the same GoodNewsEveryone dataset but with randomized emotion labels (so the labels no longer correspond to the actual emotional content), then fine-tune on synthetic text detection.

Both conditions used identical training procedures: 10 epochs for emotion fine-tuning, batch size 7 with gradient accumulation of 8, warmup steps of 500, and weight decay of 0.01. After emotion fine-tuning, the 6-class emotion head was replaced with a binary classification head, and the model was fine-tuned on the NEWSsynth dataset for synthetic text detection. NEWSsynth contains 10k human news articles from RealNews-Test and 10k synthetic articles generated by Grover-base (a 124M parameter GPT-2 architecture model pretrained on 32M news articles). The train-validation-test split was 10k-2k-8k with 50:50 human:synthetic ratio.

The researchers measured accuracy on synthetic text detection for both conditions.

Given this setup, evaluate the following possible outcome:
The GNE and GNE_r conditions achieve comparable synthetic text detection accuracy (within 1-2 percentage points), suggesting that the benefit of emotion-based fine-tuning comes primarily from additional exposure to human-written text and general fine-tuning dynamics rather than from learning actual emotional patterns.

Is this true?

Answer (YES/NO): NO